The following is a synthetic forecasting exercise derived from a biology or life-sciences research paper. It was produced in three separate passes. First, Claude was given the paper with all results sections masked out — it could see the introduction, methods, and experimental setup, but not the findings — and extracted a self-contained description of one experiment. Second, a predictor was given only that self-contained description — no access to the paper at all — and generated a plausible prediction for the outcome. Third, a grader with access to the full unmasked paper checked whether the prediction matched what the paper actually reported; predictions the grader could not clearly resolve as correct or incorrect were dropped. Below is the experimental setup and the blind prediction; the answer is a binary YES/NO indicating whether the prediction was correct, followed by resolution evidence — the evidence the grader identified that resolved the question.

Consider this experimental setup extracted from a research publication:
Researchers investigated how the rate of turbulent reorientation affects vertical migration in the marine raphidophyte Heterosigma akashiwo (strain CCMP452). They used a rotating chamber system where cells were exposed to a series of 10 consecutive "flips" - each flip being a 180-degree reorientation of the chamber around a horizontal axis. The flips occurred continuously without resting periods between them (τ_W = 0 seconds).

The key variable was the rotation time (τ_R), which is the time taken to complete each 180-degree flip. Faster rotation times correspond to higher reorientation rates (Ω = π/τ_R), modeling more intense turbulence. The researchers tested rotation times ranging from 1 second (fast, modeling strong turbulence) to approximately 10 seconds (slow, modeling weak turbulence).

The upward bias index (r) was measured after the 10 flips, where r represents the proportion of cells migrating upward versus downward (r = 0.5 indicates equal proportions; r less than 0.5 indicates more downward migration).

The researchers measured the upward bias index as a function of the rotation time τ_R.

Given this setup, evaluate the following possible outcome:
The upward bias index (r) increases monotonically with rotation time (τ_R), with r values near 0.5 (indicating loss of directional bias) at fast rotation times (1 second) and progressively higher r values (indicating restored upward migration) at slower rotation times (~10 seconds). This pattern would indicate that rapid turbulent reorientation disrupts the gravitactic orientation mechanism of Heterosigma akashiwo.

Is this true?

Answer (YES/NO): NO